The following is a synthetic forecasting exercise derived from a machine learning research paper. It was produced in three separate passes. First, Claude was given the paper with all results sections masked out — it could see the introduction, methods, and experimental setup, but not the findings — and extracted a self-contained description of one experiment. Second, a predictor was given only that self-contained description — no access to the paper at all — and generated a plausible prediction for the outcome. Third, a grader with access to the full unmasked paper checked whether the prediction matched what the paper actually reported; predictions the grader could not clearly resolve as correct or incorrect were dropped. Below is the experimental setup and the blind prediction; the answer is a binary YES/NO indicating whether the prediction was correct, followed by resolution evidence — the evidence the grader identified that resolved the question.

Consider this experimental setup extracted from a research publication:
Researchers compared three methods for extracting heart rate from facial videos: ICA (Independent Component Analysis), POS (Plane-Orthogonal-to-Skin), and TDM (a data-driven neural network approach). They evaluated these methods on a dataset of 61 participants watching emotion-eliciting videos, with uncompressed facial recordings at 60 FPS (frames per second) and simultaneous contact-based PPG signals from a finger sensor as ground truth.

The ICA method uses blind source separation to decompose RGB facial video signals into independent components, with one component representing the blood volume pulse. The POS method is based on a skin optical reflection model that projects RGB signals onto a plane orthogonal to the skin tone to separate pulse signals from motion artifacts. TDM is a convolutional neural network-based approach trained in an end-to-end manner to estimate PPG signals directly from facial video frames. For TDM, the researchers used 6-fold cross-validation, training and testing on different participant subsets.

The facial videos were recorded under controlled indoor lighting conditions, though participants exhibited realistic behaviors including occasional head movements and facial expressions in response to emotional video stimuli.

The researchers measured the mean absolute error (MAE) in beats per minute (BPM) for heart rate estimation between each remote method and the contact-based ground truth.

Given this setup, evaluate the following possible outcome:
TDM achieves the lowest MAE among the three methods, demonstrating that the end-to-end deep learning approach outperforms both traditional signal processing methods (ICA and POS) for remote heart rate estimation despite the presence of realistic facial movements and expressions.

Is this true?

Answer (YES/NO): YES